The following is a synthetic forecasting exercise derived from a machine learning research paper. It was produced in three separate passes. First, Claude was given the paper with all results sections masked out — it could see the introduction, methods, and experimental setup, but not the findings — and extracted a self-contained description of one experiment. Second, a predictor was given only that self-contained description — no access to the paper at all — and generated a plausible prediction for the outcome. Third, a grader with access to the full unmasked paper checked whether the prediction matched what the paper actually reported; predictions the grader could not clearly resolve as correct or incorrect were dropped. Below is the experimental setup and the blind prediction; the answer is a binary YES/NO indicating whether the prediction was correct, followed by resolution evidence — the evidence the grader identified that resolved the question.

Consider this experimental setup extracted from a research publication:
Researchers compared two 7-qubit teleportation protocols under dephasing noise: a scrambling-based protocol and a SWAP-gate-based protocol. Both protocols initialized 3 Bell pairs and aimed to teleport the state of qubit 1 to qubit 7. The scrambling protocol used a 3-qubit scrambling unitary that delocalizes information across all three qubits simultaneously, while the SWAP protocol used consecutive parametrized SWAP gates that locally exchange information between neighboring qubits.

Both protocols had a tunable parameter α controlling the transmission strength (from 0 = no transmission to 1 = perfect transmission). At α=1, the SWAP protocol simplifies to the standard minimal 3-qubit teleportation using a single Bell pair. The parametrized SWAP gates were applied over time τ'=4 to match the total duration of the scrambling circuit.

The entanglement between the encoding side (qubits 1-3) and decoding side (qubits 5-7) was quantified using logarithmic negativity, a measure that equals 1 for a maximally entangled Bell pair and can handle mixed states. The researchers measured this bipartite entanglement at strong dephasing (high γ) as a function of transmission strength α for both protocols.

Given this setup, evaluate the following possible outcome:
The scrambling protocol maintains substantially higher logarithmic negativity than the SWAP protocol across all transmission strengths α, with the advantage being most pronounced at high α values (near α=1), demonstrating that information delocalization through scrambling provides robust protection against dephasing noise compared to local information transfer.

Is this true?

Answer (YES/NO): NO